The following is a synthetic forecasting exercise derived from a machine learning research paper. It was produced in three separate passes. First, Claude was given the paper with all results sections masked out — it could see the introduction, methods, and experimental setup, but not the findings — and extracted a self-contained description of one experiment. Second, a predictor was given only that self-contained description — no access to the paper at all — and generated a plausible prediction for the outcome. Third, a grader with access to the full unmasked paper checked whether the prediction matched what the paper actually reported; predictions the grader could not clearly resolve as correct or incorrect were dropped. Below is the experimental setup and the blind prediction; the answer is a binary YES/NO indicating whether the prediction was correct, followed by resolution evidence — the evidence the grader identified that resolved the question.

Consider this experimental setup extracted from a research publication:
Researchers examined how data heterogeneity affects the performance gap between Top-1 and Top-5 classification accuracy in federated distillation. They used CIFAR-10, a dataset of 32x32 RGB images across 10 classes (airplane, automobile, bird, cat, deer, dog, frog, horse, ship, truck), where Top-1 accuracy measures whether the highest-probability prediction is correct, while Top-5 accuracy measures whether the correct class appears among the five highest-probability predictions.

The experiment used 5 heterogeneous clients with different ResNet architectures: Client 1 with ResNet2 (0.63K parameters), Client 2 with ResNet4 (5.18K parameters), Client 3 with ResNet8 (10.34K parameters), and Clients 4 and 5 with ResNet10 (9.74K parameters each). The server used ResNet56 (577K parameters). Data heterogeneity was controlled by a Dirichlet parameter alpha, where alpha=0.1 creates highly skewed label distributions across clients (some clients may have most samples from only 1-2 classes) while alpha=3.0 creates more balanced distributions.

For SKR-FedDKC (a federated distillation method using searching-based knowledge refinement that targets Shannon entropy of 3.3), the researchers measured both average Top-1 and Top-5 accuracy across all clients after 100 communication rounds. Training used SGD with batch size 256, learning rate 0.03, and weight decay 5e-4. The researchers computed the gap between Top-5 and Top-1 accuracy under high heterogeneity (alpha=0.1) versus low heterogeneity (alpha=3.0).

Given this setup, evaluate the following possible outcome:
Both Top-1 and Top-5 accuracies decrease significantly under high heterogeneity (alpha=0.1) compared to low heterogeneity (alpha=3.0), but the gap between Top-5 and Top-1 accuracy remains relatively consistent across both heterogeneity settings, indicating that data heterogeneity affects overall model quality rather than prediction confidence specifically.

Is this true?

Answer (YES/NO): NO